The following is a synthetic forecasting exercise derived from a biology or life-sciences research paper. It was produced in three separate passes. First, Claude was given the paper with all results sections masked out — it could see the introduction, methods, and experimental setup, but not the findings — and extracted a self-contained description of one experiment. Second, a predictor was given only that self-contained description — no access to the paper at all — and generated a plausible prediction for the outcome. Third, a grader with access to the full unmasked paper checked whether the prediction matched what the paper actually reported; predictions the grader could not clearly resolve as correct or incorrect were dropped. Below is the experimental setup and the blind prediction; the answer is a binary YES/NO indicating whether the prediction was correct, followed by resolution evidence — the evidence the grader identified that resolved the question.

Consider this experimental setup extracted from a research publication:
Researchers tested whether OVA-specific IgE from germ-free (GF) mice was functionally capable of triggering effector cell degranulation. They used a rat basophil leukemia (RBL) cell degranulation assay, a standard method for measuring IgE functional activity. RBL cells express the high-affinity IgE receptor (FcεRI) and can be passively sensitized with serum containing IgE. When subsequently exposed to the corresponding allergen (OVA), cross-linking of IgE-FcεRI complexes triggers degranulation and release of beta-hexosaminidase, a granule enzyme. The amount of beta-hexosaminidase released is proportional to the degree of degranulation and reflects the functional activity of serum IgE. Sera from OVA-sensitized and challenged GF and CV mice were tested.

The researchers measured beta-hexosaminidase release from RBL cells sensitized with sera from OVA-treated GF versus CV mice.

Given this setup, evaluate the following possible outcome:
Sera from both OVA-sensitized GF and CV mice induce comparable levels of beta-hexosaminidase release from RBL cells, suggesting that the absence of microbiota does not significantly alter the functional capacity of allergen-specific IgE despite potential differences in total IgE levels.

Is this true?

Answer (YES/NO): NO